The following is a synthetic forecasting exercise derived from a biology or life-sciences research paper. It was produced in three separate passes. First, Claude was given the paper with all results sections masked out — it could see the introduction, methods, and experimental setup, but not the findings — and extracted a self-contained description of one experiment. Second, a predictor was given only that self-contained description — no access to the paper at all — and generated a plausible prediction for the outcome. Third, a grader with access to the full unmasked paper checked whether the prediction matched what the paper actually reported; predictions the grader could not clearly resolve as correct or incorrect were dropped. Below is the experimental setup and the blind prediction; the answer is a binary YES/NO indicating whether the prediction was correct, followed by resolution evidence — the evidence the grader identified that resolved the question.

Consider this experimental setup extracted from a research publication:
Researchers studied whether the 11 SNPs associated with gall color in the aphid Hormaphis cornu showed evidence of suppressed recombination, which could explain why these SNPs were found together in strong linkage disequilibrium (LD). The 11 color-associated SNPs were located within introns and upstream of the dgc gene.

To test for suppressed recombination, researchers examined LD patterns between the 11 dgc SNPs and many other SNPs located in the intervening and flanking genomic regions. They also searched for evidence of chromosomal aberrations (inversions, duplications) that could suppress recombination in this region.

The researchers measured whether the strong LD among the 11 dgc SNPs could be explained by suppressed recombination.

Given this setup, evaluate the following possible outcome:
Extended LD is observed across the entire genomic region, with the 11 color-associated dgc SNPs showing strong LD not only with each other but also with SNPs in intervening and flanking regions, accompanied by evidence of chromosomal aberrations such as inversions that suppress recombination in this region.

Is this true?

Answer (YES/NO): NO